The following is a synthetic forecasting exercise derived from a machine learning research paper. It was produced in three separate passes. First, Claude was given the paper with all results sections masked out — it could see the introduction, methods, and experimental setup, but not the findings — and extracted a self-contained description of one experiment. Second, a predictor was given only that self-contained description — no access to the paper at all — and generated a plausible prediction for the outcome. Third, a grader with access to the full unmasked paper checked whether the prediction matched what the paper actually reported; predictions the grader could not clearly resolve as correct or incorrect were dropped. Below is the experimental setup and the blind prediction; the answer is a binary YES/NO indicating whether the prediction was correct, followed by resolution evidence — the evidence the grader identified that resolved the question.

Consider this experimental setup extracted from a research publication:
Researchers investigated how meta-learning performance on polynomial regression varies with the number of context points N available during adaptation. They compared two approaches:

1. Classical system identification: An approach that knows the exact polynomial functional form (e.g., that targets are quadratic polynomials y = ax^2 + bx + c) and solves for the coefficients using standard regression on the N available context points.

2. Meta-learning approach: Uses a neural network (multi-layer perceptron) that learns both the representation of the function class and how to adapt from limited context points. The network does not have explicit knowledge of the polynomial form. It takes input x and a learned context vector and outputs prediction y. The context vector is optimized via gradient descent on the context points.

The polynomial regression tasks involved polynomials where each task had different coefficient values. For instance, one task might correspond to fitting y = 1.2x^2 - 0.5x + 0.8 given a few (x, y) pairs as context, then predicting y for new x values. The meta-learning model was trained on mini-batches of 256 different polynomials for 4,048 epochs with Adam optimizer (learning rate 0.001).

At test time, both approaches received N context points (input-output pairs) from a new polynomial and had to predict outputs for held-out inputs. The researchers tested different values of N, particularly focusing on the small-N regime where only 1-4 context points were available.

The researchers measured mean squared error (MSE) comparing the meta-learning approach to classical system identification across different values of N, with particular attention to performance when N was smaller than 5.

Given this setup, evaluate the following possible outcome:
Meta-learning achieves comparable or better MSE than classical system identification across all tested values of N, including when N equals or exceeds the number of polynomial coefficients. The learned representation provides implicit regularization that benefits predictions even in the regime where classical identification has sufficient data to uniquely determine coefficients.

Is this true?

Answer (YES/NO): NO